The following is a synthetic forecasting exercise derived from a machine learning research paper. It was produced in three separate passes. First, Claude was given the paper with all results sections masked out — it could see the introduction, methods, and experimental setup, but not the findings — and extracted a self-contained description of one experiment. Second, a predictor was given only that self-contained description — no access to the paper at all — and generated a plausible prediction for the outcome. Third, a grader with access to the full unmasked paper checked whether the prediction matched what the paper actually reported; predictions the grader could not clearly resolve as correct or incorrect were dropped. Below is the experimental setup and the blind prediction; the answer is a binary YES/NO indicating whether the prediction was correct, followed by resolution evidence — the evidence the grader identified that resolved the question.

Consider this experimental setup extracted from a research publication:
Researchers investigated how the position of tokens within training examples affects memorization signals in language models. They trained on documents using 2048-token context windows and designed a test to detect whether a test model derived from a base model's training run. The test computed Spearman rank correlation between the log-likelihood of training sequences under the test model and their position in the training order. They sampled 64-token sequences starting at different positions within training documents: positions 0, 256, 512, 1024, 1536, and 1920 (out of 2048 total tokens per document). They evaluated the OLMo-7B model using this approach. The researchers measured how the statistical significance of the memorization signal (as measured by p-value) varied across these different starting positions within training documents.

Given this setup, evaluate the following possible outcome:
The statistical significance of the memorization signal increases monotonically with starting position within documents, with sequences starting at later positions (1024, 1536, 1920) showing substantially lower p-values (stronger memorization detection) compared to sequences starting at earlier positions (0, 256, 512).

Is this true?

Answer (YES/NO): NO